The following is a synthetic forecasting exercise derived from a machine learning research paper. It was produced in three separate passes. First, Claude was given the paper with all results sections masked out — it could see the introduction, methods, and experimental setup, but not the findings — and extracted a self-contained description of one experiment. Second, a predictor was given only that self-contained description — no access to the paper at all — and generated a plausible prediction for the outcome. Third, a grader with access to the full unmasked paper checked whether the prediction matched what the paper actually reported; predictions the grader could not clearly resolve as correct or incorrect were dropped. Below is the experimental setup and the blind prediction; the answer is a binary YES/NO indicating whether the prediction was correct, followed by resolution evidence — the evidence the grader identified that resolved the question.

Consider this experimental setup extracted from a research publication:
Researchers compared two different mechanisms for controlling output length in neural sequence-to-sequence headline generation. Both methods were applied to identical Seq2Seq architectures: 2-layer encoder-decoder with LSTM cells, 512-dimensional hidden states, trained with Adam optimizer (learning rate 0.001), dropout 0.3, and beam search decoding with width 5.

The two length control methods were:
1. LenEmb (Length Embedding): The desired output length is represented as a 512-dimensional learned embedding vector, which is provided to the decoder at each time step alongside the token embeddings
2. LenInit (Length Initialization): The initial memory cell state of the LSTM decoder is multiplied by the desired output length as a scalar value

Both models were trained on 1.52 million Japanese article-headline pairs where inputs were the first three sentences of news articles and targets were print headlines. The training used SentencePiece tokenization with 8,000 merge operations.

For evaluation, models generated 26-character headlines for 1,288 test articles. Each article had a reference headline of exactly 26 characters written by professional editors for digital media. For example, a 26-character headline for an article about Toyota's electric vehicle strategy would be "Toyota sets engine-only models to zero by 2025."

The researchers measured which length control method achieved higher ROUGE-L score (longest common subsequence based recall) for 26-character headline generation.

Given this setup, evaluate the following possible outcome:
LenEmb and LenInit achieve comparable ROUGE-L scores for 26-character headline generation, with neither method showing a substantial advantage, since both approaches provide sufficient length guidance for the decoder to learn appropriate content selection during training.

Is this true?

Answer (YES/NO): NO